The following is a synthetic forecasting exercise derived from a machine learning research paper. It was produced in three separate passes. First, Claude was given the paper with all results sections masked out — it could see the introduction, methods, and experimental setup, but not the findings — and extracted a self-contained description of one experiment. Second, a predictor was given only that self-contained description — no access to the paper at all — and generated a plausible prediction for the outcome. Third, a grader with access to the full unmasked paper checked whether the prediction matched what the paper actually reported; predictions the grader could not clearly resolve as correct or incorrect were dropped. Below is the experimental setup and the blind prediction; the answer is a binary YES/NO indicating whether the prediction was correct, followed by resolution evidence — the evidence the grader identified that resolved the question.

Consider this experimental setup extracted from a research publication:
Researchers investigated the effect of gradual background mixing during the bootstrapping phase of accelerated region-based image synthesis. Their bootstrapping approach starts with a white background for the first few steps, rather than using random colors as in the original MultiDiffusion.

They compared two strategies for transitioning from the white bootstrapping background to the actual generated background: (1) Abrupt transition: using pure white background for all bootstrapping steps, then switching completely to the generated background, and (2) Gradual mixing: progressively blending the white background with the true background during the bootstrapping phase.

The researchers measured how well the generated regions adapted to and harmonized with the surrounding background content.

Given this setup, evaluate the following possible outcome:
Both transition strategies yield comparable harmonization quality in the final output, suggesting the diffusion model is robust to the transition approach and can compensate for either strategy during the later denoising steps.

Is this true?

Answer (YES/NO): NO